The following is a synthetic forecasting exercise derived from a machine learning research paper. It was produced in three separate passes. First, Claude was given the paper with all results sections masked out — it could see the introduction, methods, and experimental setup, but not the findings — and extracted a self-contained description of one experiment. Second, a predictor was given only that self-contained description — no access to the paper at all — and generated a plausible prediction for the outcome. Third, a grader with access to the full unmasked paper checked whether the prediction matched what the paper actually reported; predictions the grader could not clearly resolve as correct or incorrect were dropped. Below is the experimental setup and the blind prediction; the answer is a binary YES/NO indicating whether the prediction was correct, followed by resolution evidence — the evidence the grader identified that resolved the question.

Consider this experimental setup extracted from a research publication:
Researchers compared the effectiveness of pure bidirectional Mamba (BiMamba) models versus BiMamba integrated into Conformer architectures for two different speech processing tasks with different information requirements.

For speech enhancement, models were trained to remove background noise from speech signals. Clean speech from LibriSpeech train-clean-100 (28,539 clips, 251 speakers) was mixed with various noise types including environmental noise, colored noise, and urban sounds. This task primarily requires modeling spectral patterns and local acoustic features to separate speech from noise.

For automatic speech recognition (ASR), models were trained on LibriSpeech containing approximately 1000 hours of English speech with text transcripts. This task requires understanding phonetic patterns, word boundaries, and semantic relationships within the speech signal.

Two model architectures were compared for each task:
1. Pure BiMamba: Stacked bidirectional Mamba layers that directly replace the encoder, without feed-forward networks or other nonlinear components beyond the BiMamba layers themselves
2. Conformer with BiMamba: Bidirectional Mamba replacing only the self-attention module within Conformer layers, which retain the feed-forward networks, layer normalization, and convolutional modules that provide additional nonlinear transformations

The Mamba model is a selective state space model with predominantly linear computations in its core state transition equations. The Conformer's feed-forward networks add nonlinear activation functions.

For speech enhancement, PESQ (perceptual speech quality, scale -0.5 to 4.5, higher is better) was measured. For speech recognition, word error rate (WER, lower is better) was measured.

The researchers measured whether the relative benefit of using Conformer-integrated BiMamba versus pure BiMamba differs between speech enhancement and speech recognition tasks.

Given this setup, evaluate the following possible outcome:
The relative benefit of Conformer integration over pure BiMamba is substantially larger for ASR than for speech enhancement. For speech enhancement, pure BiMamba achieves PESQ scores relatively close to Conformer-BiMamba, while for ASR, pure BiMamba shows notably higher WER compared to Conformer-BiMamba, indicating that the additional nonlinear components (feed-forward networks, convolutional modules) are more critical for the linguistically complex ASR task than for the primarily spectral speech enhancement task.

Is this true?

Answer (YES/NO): YES